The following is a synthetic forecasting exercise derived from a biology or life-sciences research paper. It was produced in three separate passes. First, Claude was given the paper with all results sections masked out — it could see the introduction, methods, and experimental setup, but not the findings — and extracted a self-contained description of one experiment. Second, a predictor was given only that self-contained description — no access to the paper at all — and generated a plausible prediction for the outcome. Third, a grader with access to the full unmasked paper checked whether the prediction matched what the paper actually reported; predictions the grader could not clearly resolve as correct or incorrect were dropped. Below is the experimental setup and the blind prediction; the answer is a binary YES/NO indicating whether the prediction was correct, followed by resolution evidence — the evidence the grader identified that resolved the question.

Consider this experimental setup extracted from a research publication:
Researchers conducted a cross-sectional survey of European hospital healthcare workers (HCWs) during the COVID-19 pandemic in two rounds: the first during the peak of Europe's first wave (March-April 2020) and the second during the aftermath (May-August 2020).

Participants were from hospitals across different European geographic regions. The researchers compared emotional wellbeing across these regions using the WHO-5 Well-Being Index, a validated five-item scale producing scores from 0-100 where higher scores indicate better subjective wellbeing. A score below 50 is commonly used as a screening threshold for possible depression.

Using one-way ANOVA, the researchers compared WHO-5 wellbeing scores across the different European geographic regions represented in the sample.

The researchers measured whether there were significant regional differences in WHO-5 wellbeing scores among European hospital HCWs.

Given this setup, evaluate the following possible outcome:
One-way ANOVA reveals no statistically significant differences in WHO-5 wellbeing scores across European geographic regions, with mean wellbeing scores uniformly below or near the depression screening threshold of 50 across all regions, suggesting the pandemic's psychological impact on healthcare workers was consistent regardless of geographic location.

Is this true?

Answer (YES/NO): NO